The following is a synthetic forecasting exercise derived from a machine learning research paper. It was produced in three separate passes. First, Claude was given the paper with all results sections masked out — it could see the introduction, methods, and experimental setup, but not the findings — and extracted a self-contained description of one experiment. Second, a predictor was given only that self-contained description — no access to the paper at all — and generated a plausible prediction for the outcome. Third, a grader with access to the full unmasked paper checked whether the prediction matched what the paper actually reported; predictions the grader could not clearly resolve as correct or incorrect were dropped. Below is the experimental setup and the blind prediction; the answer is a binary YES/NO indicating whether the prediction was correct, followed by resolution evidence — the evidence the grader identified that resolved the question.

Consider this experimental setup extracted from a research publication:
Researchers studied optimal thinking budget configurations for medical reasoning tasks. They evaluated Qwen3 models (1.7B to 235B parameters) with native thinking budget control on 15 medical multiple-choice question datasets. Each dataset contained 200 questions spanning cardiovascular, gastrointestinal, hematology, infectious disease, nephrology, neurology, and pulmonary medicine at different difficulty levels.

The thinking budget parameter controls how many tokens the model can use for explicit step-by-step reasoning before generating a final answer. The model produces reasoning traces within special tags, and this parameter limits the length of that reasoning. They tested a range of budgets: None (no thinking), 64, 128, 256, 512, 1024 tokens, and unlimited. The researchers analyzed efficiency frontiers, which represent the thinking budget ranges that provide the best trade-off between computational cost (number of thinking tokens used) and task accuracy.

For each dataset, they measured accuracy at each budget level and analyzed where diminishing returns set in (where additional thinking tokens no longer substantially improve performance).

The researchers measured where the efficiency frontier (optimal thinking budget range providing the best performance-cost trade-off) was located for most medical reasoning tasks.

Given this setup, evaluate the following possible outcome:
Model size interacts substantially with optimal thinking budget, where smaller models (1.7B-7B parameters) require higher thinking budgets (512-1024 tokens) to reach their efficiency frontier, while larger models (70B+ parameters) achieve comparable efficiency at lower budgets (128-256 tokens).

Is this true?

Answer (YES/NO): NO